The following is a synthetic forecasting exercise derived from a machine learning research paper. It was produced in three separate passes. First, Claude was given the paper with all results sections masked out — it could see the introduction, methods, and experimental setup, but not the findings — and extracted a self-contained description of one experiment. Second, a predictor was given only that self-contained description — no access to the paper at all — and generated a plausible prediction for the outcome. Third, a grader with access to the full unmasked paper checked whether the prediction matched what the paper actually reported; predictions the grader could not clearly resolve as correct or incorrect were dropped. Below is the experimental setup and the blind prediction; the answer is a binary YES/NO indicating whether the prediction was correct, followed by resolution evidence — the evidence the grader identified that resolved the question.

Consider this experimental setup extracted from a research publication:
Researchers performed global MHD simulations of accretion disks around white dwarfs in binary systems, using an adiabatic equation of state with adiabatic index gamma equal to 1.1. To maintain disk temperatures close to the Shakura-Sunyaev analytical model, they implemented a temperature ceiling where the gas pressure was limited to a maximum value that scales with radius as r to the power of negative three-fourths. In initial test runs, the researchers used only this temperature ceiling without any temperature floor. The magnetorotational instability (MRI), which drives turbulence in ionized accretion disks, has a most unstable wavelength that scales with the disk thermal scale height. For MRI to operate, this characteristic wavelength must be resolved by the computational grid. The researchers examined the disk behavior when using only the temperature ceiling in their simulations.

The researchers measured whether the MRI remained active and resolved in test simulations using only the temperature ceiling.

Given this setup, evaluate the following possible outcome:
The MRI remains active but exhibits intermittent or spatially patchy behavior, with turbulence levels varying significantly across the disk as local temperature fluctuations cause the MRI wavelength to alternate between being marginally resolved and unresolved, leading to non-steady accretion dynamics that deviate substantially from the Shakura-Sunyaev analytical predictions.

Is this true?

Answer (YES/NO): NO